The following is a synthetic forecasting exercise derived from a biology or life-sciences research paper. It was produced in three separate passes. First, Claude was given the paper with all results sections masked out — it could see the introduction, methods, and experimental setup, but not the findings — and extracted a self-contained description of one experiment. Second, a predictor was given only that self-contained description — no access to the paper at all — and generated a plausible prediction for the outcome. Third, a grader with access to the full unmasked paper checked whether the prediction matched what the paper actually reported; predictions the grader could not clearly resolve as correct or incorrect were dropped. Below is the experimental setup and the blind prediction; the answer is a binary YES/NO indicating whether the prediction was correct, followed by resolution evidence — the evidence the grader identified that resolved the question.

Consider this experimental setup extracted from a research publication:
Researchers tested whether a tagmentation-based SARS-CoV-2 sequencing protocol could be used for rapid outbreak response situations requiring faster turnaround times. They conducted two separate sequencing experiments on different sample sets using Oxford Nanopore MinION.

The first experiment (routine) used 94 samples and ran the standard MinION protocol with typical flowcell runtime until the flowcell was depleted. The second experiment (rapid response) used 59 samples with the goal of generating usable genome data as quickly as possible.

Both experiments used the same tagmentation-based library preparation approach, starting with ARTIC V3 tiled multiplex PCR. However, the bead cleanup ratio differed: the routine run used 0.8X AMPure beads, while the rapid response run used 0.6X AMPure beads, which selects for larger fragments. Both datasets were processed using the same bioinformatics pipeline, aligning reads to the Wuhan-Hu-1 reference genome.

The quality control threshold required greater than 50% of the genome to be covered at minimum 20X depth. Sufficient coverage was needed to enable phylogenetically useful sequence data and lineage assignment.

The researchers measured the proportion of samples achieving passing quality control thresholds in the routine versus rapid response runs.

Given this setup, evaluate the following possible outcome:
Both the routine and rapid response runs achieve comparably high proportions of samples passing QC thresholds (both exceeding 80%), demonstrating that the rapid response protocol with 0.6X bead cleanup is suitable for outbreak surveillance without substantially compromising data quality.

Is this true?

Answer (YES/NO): YES